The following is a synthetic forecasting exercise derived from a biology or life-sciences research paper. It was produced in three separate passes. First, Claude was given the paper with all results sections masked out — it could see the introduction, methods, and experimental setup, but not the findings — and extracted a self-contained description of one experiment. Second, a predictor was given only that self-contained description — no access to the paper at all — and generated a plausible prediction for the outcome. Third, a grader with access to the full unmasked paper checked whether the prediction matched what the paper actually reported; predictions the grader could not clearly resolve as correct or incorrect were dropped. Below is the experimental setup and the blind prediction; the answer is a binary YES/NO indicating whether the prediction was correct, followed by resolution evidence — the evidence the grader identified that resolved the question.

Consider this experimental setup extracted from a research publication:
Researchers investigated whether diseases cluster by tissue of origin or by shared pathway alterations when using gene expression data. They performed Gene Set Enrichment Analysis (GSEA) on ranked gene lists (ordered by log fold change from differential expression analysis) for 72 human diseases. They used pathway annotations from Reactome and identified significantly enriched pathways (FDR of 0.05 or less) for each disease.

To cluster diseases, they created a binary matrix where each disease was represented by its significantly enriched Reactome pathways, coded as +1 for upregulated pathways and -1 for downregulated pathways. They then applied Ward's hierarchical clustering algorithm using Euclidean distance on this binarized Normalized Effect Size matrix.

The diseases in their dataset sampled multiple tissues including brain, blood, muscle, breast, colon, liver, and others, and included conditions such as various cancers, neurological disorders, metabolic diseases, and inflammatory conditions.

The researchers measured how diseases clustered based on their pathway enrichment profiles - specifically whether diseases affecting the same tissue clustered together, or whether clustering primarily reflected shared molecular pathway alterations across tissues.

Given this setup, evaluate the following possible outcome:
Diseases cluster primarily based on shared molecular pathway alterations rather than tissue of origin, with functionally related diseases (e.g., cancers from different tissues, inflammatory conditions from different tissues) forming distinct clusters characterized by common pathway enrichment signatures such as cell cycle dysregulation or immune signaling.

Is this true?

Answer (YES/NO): YES